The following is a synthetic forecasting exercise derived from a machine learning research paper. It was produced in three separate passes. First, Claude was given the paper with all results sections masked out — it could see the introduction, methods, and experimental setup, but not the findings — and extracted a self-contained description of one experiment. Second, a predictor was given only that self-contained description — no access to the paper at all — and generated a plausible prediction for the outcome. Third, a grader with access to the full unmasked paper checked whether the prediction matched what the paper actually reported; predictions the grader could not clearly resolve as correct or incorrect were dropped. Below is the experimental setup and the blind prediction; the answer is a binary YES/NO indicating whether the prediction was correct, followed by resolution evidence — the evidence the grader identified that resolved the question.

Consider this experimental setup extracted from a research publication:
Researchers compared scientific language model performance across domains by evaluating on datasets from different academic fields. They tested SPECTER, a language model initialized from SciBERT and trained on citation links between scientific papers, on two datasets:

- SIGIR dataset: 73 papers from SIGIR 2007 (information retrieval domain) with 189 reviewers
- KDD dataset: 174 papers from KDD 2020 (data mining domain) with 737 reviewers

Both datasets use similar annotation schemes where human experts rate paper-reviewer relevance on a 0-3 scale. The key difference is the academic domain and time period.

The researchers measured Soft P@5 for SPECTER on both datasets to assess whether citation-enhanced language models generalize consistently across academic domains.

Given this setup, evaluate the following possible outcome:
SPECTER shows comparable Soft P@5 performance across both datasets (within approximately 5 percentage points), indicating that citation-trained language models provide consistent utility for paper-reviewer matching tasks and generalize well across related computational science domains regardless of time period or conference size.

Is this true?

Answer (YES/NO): YES